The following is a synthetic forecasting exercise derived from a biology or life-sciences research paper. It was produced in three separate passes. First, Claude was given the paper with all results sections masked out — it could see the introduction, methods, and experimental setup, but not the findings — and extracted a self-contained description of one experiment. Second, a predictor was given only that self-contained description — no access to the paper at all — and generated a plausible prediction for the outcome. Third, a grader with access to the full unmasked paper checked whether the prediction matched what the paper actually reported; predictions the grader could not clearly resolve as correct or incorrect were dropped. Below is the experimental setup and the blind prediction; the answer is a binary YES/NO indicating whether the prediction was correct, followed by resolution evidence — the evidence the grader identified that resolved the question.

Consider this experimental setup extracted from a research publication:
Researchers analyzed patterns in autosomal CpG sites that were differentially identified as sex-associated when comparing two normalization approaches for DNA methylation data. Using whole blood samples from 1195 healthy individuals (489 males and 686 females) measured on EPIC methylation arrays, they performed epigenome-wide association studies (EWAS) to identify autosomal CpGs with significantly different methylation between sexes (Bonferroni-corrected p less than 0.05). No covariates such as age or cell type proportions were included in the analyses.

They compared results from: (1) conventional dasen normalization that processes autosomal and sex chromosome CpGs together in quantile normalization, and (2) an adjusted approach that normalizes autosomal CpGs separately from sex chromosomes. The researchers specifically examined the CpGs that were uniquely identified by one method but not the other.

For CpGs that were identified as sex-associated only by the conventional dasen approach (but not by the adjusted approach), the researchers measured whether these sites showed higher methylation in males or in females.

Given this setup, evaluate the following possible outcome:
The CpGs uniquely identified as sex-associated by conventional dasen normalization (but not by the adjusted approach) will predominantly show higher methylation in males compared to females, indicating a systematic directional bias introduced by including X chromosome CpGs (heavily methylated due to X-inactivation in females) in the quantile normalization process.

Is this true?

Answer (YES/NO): YES